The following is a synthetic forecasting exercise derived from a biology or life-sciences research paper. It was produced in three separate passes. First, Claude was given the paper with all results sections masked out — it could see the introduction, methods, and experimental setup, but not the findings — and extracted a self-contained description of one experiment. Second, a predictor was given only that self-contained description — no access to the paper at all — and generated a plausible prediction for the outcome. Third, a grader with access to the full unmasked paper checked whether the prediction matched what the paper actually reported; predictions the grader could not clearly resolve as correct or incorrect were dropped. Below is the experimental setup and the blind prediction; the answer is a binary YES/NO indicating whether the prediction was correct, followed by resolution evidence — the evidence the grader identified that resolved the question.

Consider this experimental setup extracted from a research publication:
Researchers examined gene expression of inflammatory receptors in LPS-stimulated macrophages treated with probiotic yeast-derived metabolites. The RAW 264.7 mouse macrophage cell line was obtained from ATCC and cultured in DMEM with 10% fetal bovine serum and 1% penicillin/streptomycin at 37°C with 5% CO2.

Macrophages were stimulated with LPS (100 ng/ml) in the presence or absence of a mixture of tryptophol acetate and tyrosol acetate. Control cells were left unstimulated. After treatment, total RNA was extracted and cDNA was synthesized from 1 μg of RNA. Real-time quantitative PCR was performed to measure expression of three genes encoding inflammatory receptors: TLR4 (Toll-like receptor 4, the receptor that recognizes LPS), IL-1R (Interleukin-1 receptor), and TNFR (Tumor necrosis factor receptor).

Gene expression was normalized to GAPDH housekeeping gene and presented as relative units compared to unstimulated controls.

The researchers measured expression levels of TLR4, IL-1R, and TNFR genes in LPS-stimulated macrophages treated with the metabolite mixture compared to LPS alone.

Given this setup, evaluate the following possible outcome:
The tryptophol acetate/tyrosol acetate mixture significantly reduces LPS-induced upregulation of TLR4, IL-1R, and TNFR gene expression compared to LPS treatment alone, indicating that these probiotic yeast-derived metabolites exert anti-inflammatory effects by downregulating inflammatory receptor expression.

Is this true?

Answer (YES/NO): YES